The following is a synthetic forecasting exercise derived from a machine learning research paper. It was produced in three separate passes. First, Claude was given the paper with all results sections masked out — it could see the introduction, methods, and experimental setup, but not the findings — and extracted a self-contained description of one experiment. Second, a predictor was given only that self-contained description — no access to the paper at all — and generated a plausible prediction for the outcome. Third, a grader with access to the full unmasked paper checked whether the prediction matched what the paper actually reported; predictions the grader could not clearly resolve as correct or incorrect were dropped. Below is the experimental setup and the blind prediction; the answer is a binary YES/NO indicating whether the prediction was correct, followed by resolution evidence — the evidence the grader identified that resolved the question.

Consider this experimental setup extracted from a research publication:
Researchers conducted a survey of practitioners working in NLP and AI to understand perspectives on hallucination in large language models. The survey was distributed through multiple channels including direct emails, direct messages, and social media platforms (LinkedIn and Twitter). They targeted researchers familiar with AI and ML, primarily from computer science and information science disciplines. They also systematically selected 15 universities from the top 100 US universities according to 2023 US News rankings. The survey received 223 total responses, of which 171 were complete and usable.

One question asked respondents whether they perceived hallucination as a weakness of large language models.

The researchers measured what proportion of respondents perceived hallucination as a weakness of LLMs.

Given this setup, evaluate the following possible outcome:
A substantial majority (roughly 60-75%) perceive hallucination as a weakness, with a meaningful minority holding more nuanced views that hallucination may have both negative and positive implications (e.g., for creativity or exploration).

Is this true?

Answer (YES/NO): NO